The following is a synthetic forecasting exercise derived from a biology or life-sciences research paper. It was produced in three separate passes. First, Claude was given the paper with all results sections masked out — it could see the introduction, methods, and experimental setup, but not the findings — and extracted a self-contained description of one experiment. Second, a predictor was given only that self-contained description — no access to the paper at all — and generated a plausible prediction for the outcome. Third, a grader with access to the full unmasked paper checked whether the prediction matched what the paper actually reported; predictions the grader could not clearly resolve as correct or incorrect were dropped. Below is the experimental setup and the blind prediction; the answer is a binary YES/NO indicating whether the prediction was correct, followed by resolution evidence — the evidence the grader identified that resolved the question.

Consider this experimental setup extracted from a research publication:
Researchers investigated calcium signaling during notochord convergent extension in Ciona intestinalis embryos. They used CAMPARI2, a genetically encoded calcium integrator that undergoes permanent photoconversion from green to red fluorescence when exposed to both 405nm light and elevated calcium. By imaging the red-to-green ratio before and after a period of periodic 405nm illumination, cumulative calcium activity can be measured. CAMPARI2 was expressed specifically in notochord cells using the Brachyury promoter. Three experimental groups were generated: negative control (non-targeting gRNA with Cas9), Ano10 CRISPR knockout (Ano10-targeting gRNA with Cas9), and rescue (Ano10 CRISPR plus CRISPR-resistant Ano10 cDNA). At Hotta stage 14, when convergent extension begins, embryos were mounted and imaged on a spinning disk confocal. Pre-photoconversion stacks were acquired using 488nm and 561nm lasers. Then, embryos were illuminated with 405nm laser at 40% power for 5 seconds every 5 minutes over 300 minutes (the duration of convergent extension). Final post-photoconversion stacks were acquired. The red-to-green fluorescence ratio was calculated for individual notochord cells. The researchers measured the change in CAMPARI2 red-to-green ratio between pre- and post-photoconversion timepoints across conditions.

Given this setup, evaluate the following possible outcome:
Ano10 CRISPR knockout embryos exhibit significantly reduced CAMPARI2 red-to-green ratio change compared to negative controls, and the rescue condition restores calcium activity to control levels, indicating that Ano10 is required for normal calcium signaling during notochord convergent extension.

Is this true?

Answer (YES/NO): YES